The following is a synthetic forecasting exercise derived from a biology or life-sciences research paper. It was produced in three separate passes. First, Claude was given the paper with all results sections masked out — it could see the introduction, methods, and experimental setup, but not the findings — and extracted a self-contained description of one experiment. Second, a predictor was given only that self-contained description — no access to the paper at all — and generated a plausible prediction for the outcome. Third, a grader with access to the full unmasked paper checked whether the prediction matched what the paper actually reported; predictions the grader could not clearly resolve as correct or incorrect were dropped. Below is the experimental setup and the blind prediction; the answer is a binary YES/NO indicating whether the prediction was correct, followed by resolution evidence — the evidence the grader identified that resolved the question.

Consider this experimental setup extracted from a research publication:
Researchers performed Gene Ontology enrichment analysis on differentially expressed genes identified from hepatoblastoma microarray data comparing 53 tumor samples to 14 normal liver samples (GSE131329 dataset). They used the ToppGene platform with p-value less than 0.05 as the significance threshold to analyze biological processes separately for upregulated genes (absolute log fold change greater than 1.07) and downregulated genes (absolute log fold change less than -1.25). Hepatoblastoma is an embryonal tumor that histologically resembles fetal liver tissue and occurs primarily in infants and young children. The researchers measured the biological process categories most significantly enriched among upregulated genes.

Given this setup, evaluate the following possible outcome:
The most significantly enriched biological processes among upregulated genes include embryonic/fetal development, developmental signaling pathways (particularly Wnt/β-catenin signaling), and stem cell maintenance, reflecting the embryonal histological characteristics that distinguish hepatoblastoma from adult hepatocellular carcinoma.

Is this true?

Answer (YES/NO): NO